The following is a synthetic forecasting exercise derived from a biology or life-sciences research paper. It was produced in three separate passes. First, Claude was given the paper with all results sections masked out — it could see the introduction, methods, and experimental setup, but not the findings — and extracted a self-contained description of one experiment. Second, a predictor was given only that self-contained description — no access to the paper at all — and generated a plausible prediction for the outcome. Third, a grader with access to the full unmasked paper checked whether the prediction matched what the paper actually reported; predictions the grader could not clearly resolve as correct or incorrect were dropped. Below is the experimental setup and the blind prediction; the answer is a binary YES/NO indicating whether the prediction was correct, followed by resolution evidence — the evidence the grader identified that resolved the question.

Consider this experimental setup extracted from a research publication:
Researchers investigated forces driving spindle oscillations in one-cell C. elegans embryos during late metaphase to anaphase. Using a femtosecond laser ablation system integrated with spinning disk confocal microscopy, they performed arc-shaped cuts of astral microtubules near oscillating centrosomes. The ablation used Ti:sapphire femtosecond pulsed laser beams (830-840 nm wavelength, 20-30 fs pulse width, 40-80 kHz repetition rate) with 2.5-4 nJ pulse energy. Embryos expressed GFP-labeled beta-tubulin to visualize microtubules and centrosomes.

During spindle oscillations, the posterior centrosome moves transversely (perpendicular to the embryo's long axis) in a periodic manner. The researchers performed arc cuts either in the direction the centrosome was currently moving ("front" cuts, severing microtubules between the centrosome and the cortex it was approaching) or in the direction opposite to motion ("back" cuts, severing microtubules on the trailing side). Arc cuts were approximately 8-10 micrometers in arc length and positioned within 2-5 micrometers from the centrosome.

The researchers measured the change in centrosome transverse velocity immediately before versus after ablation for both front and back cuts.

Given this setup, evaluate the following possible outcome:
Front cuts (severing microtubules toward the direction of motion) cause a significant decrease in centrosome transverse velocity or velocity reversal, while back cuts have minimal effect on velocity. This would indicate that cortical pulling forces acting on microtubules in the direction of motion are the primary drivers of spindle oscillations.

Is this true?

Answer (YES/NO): YES